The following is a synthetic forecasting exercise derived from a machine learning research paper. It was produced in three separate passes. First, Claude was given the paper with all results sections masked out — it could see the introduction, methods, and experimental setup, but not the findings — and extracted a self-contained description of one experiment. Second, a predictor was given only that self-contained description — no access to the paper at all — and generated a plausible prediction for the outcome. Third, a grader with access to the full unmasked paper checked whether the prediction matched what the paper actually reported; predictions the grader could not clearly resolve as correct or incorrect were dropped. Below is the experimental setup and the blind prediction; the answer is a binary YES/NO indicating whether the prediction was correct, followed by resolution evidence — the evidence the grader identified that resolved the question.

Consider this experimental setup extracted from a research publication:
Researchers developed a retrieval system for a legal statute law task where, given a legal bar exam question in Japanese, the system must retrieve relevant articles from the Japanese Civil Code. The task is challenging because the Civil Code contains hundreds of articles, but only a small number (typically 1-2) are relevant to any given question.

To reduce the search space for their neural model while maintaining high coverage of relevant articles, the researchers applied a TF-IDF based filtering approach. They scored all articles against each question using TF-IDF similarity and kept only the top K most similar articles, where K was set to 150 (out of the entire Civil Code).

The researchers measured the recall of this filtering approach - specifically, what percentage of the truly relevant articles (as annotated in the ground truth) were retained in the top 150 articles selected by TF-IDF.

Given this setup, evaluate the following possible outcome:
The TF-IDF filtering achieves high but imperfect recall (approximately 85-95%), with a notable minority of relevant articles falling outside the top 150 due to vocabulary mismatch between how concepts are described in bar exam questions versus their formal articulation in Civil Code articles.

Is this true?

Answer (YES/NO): YES